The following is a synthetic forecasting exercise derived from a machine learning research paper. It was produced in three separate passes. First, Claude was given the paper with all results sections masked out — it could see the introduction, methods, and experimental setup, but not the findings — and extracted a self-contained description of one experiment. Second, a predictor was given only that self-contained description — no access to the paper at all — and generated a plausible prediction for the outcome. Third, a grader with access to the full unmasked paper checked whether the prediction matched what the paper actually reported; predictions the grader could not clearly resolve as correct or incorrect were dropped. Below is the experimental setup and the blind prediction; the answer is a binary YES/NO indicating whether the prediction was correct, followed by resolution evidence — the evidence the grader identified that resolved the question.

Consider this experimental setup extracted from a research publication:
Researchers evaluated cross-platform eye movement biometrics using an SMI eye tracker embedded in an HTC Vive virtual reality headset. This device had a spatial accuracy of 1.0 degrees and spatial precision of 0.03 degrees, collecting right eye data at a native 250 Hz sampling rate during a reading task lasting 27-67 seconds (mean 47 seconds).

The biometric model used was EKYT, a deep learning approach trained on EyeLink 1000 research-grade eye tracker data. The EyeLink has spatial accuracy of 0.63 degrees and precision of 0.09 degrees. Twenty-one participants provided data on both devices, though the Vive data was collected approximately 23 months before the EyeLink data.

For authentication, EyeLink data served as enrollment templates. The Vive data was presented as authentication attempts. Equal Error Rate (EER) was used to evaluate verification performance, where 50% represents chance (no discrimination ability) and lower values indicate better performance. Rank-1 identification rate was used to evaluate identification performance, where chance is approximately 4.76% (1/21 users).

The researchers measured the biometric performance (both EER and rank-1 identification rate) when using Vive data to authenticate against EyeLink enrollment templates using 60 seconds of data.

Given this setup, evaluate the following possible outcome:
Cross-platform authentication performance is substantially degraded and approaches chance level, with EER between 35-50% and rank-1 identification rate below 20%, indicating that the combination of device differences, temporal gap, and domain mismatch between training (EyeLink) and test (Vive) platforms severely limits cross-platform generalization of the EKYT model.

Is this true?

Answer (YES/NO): NO